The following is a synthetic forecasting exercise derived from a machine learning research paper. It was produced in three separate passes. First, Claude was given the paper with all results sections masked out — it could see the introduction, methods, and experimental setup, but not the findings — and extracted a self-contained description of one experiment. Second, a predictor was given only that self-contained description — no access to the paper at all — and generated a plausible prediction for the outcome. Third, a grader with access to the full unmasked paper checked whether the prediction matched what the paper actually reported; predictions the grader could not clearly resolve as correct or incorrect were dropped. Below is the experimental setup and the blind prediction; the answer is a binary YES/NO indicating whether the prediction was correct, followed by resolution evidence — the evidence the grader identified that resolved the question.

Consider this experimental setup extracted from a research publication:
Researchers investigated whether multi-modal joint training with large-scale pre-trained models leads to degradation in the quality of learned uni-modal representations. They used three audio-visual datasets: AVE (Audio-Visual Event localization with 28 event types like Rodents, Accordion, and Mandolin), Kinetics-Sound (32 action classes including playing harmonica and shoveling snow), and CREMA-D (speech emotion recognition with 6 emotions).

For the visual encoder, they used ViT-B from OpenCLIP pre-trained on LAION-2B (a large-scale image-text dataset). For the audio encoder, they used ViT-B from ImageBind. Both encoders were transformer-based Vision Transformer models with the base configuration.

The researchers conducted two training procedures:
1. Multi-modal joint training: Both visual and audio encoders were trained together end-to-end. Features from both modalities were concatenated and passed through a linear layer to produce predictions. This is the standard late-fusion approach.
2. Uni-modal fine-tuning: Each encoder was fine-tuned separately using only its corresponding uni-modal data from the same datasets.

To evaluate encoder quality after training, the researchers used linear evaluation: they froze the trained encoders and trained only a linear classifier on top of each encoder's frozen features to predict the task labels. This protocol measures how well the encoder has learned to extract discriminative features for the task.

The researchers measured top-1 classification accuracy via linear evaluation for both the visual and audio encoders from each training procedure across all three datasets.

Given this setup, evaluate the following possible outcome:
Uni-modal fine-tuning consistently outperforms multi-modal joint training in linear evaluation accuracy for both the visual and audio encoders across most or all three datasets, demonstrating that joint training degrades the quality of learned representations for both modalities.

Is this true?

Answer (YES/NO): YES